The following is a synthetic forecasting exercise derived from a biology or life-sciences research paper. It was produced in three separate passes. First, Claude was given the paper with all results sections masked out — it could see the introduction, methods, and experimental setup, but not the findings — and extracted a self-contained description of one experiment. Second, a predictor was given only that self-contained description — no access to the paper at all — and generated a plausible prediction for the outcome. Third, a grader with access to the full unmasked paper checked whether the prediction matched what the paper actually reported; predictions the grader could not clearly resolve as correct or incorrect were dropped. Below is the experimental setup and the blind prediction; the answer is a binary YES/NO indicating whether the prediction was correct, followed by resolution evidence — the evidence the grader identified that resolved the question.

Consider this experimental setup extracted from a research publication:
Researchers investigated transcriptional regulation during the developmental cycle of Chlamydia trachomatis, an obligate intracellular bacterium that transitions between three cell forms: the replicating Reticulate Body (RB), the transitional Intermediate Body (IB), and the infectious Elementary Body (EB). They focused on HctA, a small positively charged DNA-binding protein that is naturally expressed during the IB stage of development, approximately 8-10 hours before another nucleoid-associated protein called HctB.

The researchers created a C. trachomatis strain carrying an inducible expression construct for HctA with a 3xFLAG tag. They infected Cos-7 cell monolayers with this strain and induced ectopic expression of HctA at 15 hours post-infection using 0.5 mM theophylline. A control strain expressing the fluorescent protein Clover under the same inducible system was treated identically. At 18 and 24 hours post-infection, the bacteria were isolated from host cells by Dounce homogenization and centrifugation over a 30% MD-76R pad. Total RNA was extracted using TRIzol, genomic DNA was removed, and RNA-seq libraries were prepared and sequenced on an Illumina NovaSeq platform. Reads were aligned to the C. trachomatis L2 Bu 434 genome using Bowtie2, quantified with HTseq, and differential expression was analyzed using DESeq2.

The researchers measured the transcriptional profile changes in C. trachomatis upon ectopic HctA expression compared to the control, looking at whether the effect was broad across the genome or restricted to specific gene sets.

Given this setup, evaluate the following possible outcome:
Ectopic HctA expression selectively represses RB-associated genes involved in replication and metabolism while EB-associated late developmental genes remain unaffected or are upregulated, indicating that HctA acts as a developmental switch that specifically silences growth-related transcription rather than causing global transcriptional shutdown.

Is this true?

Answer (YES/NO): YES